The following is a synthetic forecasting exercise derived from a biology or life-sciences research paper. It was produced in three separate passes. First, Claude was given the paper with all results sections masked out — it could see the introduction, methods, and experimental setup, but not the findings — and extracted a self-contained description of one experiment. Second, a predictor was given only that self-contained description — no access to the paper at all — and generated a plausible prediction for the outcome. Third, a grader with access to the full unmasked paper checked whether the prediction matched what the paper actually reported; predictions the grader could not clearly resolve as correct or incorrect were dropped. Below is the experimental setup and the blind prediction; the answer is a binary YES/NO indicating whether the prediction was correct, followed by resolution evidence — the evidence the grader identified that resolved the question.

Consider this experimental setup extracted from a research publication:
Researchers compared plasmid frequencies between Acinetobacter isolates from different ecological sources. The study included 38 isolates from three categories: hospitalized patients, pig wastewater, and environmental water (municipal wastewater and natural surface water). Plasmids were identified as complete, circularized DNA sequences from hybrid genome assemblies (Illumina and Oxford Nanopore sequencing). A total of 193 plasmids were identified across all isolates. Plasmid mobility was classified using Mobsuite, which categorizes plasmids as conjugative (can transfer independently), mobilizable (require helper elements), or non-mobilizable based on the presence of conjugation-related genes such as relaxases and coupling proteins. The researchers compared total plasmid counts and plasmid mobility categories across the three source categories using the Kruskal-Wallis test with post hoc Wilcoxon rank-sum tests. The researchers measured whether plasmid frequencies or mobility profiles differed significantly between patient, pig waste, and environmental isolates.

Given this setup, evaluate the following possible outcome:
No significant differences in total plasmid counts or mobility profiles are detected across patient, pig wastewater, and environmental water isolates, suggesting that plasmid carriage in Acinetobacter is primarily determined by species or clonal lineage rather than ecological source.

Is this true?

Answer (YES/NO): NO